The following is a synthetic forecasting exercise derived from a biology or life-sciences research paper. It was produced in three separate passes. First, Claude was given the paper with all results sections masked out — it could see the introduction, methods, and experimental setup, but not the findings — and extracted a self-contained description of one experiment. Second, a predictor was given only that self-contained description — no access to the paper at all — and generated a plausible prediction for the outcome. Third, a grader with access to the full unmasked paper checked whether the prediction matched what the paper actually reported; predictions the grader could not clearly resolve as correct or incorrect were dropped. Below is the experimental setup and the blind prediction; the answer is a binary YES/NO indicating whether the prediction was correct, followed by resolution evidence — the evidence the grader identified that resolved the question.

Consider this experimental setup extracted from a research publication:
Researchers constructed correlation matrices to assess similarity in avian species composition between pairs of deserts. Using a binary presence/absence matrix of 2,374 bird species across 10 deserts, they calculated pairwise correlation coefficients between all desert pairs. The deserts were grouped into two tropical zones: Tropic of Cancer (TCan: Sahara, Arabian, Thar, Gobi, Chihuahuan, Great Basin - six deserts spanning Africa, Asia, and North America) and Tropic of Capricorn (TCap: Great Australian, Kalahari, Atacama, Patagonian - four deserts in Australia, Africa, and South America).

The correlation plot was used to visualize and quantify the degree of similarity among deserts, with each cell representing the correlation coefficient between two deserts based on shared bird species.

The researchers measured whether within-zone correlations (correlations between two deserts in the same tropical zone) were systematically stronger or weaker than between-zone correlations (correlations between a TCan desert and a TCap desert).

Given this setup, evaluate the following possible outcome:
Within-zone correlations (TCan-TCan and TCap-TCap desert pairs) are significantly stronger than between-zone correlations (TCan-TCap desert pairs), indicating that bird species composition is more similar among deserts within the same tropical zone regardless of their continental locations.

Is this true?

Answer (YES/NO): NO